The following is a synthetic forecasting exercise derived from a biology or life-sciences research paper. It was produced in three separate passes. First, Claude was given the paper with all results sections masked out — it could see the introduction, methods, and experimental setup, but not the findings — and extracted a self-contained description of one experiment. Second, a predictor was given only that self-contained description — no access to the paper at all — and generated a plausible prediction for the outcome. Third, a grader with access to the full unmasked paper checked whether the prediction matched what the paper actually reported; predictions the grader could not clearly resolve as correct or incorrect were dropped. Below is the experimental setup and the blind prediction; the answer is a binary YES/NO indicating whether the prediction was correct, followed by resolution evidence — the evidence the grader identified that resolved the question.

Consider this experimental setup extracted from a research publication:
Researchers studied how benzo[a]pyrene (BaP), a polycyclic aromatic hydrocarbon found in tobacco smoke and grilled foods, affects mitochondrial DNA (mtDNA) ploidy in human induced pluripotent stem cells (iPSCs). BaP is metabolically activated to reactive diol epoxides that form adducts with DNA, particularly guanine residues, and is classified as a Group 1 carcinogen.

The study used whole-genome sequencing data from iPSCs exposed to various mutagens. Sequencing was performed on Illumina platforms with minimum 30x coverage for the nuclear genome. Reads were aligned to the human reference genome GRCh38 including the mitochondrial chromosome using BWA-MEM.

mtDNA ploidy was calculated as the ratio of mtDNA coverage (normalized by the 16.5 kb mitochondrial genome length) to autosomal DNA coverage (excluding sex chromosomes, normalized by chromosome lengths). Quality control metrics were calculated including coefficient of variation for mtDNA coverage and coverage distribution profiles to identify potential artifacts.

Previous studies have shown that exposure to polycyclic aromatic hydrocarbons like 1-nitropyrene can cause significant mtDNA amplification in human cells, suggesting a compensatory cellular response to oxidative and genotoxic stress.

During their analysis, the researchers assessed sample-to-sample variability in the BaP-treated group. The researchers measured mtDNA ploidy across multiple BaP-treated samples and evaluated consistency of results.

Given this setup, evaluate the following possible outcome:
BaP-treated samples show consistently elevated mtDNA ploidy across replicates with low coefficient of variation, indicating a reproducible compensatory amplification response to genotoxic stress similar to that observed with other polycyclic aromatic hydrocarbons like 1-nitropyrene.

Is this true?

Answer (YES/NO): NO